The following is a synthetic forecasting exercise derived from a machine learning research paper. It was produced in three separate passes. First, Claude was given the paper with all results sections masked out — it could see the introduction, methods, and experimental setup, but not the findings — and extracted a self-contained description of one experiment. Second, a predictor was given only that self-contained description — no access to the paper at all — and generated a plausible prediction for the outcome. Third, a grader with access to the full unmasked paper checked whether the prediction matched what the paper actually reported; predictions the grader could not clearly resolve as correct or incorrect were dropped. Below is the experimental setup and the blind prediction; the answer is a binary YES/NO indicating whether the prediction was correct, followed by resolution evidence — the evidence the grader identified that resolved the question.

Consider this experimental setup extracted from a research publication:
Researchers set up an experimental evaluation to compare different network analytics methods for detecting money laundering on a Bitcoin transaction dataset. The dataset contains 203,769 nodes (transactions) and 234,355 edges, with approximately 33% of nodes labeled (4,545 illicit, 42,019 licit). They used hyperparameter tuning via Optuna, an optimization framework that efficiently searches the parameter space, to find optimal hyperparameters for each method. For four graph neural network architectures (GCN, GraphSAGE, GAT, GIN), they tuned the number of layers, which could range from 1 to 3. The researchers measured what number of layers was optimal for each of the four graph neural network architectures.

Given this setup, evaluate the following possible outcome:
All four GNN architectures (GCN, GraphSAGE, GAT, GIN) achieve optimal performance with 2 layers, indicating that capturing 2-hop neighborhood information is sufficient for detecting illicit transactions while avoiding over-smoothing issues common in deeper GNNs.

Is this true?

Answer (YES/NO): NO